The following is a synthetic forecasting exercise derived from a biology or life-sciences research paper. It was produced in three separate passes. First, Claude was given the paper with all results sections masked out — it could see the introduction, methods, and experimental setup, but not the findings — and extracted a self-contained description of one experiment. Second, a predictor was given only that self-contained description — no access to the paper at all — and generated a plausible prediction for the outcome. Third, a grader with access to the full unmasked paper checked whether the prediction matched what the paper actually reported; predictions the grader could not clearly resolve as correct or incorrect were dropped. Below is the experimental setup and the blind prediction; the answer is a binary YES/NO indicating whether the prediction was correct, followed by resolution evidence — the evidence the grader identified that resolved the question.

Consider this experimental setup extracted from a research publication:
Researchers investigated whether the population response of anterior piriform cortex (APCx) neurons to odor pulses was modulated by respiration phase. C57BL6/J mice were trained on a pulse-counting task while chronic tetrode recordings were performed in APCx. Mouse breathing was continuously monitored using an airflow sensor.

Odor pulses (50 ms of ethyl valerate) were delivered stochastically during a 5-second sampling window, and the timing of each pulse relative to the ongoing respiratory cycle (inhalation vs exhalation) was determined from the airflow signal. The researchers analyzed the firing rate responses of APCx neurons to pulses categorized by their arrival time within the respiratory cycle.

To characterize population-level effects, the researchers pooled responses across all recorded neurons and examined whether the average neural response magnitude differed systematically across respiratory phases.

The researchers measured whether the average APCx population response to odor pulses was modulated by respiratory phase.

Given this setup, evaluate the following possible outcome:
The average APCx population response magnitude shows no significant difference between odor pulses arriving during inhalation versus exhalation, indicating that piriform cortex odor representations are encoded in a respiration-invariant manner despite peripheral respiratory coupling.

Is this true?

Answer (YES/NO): NO